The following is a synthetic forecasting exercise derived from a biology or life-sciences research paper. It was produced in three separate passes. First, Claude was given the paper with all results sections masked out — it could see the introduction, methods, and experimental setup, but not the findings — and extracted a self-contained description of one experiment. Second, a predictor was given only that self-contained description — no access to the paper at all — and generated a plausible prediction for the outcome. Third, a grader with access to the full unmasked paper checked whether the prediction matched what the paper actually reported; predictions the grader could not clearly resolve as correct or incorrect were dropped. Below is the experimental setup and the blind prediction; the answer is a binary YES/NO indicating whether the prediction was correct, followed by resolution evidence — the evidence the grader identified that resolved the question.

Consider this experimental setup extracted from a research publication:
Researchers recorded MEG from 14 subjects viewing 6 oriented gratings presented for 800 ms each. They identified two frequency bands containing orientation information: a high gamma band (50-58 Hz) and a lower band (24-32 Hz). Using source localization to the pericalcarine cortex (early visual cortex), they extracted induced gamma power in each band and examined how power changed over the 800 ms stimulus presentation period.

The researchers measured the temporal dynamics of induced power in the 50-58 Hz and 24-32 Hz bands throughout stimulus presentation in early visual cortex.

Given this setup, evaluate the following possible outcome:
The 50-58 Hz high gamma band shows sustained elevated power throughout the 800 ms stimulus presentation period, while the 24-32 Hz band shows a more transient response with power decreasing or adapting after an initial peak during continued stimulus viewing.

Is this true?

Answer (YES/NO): NO